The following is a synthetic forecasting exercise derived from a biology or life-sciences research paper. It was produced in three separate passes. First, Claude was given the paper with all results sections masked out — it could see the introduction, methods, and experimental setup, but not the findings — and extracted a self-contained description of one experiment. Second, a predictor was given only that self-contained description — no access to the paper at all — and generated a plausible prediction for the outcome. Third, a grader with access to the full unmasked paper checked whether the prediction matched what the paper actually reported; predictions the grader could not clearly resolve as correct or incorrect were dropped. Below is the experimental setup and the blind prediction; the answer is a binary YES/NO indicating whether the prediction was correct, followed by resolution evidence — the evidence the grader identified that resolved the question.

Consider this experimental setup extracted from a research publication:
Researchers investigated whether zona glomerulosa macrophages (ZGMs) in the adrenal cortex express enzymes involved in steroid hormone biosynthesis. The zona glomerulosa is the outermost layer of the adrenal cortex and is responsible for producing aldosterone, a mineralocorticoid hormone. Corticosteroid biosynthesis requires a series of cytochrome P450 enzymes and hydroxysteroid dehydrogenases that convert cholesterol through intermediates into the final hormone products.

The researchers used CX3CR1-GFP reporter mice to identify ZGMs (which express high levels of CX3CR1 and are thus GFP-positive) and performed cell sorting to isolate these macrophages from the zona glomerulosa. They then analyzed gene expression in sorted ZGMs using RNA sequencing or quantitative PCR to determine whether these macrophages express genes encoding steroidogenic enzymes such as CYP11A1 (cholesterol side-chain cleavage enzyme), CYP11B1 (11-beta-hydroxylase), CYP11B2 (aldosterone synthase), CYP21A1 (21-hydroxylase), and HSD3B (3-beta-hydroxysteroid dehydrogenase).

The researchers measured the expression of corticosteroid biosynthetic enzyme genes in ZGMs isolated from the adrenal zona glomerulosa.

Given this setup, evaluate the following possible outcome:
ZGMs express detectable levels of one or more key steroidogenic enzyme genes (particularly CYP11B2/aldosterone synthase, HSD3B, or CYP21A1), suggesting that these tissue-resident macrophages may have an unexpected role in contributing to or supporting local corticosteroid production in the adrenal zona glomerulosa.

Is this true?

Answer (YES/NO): YES